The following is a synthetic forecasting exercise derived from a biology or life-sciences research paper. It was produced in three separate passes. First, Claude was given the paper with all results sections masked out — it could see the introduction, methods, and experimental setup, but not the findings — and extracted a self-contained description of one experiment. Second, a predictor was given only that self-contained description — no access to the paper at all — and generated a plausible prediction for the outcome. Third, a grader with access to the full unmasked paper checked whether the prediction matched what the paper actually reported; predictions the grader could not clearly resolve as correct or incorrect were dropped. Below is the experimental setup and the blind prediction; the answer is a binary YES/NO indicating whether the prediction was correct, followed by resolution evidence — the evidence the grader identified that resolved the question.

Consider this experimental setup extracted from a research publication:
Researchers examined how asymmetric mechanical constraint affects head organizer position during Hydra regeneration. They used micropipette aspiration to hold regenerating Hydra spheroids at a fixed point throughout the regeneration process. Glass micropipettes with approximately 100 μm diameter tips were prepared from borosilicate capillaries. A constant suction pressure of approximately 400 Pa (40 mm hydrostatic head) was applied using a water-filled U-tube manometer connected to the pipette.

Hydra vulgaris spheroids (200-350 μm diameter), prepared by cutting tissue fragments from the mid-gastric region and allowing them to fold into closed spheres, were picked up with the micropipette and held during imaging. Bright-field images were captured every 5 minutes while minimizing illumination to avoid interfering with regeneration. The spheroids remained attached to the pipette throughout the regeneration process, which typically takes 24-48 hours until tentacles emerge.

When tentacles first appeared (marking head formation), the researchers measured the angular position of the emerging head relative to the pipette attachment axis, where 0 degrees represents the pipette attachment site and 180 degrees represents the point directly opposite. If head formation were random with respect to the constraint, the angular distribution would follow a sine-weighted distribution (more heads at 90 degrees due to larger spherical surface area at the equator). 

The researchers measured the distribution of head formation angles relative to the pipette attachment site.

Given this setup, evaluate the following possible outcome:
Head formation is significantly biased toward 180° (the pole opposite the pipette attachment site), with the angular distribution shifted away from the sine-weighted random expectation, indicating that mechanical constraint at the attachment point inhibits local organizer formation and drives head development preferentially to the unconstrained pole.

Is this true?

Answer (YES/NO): NO